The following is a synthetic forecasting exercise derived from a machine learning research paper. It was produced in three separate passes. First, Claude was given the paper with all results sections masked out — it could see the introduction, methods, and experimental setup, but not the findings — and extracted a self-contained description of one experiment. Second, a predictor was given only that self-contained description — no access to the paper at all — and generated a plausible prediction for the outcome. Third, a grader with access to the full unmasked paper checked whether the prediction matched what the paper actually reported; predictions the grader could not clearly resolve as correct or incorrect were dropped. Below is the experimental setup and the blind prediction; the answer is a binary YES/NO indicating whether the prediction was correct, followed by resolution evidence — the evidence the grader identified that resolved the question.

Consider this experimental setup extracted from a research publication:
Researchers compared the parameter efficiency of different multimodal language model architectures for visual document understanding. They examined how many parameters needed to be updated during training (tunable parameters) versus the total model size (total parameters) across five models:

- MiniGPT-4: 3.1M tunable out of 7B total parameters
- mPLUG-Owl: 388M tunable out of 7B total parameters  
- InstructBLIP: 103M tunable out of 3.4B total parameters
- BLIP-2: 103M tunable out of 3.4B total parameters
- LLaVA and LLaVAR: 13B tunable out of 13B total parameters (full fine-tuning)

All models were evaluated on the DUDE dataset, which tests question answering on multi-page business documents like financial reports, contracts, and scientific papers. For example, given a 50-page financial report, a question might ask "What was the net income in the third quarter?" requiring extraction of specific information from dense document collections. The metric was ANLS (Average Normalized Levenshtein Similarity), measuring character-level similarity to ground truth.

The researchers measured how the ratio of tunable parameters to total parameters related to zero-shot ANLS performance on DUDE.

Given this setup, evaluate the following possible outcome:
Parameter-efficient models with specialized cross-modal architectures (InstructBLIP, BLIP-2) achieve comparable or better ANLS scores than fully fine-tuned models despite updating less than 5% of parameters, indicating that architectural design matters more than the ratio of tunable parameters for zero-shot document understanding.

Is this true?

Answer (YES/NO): YES